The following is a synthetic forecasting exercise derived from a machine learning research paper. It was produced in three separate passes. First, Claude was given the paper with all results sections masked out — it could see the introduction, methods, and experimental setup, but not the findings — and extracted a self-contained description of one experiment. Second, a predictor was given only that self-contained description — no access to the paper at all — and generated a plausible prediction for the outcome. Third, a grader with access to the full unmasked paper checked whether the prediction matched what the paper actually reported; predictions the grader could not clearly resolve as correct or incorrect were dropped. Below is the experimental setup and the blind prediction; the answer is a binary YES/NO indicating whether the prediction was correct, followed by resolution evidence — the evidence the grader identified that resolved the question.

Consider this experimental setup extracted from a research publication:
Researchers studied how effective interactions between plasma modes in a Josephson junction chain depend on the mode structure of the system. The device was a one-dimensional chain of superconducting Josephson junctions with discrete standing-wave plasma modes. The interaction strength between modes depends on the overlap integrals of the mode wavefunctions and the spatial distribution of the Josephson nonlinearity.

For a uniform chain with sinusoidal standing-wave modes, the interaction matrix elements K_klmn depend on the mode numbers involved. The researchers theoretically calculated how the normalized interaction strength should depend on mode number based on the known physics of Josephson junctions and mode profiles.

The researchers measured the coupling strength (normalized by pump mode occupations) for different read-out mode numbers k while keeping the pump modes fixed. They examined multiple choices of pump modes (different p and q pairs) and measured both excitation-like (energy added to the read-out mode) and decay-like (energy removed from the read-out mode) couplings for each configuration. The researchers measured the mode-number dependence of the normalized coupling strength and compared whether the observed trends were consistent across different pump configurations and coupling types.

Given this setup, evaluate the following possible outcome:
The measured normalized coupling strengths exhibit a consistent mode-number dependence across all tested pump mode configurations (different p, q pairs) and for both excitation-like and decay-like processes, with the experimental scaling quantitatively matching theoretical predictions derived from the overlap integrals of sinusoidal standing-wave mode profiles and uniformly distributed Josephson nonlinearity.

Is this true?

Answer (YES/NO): YES